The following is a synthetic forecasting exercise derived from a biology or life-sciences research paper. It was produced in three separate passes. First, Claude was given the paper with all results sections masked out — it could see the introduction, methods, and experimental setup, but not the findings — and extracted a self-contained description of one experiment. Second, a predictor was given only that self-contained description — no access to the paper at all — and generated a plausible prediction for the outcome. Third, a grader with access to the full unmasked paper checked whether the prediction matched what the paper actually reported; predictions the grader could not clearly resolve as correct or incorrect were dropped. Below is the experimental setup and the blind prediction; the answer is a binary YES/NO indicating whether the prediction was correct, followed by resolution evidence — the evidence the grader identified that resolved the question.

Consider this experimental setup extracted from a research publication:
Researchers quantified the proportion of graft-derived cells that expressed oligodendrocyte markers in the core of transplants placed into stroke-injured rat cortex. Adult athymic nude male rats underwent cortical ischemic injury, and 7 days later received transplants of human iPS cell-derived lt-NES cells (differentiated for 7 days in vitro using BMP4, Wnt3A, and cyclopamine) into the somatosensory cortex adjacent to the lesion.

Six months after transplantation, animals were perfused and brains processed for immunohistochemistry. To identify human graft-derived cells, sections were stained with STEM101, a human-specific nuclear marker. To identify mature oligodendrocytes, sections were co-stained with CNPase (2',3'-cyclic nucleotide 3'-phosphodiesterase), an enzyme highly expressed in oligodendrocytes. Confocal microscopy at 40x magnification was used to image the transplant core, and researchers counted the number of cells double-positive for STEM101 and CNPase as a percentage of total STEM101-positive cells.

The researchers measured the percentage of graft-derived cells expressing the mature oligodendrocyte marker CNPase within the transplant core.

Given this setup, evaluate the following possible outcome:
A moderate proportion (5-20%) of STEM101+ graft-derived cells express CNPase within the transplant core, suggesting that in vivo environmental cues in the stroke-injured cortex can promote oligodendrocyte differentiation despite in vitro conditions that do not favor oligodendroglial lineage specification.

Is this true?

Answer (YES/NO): YES